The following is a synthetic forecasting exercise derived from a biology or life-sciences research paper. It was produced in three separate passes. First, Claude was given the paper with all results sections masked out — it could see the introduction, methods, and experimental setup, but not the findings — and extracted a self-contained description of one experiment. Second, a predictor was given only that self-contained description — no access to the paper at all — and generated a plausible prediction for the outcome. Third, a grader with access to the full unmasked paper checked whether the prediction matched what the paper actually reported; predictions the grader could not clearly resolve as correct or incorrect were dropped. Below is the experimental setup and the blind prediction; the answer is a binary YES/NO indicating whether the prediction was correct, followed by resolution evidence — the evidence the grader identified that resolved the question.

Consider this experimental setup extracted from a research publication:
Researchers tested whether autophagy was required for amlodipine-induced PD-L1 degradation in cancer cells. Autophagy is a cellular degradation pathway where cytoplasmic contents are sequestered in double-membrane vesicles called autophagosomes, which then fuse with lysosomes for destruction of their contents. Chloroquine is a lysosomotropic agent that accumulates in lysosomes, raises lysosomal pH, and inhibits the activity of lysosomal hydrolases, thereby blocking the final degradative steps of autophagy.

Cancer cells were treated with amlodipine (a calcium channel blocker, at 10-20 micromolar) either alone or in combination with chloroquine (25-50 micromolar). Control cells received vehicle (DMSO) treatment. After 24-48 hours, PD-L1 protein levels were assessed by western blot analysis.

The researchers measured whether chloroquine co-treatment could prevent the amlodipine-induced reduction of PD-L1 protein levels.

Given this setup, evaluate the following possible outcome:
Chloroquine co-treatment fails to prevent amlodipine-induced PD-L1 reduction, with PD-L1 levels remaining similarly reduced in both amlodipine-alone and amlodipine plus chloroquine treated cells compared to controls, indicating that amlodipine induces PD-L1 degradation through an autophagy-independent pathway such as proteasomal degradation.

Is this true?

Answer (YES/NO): NO